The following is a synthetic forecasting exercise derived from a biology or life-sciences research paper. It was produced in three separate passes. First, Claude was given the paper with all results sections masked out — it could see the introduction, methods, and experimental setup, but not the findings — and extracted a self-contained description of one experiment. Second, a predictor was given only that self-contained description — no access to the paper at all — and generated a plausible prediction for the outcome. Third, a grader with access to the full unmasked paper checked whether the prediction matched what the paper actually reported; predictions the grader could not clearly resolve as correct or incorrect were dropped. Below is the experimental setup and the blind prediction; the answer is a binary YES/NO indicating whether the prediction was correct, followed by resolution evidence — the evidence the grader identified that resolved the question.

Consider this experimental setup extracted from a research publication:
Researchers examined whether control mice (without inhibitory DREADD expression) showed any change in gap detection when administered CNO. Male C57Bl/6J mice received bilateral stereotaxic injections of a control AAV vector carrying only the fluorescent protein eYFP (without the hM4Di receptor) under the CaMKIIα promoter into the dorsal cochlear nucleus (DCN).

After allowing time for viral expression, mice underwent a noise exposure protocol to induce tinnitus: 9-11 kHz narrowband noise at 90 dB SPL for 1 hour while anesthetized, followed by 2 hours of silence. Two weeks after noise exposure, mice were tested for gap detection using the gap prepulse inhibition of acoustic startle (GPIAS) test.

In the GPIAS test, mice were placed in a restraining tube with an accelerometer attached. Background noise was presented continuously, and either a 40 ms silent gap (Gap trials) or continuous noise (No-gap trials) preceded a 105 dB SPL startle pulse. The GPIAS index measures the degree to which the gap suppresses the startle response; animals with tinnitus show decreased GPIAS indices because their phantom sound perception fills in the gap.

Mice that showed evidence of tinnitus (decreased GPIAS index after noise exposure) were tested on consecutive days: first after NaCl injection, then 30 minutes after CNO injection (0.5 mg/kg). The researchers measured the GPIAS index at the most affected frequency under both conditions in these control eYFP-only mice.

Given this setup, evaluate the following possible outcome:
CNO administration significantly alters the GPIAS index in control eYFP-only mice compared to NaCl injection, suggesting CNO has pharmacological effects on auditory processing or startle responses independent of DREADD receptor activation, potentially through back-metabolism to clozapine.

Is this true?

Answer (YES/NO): NO